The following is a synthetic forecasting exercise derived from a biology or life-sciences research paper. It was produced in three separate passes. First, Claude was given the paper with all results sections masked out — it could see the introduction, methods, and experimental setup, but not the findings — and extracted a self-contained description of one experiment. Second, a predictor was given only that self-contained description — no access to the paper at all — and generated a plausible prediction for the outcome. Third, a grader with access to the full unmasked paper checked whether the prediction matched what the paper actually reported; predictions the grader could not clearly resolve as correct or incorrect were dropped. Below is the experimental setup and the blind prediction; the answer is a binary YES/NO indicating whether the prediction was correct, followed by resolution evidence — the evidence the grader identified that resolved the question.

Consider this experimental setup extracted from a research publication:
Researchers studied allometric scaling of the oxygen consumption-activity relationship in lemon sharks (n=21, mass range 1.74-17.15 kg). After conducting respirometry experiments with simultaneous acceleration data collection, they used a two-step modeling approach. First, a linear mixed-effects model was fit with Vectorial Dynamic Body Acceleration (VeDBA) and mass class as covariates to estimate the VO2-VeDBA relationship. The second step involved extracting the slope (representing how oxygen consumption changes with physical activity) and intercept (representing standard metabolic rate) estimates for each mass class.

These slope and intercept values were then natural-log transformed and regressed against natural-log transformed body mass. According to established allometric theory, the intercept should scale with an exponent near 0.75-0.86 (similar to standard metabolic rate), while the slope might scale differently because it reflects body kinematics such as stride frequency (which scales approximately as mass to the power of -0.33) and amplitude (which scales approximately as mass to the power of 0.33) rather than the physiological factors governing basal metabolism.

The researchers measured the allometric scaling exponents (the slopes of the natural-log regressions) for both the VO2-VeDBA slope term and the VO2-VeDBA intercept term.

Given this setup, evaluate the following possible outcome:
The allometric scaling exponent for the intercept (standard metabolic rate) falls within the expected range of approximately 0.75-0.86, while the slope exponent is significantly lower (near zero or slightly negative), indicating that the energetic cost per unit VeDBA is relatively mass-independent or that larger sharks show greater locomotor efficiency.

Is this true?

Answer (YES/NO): NO